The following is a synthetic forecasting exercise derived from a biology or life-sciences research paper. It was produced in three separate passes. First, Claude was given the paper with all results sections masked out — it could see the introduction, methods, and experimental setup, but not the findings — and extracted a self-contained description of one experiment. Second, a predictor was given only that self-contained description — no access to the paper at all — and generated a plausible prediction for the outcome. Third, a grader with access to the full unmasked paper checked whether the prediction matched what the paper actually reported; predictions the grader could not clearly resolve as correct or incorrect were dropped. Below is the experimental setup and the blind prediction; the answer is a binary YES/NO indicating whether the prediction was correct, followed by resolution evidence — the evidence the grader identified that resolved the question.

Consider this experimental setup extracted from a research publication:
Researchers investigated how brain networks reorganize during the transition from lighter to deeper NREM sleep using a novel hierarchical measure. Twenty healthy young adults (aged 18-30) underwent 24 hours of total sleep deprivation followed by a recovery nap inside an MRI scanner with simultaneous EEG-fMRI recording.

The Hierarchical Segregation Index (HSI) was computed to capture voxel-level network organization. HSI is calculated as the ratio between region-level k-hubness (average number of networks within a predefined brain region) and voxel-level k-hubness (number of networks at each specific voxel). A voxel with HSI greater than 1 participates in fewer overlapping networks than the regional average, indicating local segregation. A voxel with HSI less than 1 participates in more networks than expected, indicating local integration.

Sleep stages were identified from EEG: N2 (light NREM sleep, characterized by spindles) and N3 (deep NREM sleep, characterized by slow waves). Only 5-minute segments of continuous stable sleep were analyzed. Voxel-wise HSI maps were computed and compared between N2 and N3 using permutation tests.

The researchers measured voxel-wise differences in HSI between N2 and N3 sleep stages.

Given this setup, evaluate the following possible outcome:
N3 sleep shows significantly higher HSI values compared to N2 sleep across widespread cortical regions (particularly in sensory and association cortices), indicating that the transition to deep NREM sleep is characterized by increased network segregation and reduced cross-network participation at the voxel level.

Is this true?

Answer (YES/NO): NO